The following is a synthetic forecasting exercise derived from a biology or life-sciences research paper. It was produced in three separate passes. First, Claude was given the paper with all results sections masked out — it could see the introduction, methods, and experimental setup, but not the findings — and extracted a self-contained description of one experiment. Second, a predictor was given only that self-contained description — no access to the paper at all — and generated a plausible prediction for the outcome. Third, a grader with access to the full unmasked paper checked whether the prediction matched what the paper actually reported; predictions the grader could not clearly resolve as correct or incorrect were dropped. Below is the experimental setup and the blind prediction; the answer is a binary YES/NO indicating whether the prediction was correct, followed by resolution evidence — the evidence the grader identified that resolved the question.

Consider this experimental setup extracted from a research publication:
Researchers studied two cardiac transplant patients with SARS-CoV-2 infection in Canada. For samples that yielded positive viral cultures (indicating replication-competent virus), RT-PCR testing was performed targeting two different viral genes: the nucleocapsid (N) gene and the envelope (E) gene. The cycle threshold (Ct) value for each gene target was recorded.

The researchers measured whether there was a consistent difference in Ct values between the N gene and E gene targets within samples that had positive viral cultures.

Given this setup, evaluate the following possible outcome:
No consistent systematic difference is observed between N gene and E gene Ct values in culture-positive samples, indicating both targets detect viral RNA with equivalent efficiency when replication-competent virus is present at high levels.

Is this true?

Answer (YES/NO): NO